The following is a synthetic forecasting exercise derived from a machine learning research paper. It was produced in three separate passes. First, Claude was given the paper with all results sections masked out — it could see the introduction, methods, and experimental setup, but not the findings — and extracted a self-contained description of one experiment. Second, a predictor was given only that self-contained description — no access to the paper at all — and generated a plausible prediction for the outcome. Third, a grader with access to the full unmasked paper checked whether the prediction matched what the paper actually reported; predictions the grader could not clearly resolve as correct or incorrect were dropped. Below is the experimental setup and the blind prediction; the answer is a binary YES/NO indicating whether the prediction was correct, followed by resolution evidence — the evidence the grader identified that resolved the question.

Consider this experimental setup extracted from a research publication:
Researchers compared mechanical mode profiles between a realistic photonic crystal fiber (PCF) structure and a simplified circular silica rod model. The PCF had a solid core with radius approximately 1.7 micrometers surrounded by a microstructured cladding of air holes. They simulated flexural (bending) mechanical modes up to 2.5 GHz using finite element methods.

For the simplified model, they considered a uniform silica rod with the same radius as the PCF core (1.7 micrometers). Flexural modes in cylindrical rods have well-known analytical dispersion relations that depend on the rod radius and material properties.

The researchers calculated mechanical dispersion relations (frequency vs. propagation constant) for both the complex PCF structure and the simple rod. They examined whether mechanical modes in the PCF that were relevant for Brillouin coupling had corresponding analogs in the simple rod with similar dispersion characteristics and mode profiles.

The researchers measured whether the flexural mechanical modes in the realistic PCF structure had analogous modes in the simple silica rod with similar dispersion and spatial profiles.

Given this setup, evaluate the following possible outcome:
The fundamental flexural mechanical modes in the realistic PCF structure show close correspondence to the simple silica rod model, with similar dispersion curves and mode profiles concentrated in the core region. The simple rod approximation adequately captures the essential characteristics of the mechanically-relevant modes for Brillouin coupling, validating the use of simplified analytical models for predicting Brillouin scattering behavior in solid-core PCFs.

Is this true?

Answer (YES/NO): NO